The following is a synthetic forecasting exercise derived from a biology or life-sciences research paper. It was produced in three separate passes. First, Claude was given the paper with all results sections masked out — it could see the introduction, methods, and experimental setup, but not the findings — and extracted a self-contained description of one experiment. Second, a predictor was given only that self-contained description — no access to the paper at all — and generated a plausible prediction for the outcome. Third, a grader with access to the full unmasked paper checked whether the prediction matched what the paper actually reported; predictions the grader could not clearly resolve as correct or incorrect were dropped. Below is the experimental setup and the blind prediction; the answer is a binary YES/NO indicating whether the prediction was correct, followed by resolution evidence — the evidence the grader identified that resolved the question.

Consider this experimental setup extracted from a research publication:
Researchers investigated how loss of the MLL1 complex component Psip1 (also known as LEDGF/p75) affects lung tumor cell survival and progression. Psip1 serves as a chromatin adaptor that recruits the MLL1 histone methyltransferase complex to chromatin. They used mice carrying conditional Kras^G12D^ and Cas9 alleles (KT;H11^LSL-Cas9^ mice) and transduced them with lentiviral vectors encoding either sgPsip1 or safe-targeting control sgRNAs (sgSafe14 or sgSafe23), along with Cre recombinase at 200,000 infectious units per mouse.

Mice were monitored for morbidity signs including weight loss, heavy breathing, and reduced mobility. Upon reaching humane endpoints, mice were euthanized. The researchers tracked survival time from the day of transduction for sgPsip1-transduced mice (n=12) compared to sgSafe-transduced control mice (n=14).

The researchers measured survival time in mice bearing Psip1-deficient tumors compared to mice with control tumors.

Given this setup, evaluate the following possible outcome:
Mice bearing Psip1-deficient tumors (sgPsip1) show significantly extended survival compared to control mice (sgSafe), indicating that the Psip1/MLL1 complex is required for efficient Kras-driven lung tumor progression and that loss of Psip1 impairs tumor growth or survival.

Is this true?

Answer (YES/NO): NO